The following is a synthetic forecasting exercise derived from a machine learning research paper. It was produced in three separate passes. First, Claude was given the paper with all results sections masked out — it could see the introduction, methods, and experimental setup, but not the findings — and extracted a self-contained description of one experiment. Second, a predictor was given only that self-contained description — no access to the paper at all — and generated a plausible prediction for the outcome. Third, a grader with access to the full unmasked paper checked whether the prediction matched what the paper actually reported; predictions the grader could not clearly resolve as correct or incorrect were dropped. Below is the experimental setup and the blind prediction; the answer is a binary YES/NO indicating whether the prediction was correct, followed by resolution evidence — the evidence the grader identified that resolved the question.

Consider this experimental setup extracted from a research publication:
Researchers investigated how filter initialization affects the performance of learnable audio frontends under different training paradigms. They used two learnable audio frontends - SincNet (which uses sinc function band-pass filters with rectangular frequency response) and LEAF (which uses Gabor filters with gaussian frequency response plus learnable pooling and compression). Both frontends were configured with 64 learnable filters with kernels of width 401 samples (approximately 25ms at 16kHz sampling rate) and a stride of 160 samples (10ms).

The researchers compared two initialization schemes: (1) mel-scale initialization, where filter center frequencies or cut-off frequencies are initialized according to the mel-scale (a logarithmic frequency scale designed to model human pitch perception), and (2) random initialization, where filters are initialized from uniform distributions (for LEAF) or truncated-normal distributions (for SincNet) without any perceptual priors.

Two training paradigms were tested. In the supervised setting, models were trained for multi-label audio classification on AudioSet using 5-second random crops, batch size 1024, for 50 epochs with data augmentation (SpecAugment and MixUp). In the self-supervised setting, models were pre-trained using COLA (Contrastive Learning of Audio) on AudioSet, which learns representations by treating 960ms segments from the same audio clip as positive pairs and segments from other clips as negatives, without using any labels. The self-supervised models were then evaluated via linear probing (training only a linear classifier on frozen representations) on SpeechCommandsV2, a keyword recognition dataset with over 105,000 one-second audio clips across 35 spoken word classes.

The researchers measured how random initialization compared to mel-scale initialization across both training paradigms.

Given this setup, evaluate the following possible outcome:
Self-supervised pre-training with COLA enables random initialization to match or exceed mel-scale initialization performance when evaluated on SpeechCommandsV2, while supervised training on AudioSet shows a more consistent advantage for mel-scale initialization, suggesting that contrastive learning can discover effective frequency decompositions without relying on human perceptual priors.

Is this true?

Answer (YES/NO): YES